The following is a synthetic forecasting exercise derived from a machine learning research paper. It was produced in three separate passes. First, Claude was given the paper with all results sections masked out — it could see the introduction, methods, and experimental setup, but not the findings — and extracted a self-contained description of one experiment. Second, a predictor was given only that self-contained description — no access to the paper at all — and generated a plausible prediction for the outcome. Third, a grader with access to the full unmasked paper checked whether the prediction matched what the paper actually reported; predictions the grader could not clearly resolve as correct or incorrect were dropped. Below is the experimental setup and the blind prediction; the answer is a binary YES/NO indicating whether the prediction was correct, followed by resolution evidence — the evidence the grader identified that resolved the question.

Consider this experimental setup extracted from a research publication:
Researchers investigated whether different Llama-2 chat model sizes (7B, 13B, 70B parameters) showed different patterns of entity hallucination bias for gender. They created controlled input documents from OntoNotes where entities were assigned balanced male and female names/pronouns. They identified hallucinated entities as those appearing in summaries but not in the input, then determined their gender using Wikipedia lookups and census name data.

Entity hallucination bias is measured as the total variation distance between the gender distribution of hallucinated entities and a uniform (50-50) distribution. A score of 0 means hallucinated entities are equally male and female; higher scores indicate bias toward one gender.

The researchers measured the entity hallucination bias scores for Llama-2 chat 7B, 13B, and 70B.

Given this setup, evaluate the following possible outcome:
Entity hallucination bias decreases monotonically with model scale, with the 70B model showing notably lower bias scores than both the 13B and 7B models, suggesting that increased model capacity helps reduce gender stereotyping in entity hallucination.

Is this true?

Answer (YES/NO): NO